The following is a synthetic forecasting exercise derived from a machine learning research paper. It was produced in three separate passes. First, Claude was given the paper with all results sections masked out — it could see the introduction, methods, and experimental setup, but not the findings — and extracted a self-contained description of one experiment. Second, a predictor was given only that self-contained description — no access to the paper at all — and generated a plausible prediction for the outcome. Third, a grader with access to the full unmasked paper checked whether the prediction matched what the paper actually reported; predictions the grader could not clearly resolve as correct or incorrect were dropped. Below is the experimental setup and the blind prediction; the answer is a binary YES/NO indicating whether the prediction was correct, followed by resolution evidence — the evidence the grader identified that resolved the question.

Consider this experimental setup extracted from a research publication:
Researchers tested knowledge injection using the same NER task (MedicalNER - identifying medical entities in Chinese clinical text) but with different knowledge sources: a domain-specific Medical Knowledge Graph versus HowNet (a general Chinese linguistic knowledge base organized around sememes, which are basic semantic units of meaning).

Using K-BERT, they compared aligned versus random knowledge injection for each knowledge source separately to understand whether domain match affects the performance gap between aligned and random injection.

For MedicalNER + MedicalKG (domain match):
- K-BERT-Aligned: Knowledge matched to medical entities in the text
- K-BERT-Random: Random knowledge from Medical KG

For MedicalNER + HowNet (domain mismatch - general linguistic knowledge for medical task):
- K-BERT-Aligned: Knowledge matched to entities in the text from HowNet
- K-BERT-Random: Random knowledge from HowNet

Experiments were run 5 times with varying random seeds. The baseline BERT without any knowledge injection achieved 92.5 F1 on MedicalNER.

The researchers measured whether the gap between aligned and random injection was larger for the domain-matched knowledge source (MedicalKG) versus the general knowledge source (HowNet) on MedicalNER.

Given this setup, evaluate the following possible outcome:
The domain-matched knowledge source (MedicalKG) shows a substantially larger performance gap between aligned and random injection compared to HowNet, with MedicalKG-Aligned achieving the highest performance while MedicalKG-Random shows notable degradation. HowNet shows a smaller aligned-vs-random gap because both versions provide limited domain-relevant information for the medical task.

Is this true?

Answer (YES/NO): NO